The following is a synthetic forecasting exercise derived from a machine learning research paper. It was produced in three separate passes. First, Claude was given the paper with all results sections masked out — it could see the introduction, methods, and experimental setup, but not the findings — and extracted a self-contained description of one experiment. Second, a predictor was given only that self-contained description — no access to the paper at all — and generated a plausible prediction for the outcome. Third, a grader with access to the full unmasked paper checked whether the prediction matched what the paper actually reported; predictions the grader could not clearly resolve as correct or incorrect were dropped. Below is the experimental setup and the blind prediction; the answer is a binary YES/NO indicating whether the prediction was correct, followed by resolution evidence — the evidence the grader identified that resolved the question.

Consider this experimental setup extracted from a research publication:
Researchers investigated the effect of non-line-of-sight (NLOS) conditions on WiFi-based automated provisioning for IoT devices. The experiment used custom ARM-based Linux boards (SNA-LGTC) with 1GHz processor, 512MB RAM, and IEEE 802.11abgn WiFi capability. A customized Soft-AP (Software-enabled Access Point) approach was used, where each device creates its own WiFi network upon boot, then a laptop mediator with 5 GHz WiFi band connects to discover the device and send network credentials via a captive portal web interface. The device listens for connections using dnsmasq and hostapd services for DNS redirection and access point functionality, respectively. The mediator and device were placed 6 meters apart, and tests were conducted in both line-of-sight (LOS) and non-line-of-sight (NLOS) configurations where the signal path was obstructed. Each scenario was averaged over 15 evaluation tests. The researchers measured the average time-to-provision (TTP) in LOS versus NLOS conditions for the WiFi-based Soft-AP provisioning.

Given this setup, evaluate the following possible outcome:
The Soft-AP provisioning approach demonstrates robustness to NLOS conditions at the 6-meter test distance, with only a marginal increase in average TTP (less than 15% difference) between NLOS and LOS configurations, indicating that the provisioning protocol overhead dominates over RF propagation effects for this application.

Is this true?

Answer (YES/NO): NO